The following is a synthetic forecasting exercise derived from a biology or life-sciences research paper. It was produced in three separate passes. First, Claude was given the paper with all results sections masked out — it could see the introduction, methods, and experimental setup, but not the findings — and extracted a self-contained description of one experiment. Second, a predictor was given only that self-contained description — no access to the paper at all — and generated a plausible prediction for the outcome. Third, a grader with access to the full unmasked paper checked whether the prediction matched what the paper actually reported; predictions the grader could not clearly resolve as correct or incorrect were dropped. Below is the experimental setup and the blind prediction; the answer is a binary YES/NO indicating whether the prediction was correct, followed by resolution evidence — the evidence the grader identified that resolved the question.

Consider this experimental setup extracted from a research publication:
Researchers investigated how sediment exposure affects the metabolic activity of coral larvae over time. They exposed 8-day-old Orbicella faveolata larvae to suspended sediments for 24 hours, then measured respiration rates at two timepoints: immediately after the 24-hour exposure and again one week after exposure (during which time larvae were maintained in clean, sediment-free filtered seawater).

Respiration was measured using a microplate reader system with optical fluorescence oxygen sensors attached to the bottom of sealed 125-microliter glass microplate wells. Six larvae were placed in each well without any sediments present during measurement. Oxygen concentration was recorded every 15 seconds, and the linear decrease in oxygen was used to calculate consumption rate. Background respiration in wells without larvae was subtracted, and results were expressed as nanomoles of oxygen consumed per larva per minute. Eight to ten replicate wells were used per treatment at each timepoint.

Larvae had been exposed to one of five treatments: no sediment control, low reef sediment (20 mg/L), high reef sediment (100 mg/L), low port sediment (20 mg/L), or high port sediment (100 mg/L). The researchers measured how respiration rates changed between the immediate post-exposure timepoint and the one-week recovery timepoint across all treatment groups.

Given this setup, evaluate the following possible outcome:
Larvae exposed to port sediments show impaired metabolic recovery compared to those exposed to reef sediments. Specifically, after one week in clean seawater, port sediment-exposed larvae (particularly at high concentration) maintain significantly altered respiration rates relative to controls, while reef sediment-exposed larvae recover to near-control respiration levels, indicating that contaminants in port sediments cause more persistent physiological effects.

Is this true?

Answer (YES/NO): NO